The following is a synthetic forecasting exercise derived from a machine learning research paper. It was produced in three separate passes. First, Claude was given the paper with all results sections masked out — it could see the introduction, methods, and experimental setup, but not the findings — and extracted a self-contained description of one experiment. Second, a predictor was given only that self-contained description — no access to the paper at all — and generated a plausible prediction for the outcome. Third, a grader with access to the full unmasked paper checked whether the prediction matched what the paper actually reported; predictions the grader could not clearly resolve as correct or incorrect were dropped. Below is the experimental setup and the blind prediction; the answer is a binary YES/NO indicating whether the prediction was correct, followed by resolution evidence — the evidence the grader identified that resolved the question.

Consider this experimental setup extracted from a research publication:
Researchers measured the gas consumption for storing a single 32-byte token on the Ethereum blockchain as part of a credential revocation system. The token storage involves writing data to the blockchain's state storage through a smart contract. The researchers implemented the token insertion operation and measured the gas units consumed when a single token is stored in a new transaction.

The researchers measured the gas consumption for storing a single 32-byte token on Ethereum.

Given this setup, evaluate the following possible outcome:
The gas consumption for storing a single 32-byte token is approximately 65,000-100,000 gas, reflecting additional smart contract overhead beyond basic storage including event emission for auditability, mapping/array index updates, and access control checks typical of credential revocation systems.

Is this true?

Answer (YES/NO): NO